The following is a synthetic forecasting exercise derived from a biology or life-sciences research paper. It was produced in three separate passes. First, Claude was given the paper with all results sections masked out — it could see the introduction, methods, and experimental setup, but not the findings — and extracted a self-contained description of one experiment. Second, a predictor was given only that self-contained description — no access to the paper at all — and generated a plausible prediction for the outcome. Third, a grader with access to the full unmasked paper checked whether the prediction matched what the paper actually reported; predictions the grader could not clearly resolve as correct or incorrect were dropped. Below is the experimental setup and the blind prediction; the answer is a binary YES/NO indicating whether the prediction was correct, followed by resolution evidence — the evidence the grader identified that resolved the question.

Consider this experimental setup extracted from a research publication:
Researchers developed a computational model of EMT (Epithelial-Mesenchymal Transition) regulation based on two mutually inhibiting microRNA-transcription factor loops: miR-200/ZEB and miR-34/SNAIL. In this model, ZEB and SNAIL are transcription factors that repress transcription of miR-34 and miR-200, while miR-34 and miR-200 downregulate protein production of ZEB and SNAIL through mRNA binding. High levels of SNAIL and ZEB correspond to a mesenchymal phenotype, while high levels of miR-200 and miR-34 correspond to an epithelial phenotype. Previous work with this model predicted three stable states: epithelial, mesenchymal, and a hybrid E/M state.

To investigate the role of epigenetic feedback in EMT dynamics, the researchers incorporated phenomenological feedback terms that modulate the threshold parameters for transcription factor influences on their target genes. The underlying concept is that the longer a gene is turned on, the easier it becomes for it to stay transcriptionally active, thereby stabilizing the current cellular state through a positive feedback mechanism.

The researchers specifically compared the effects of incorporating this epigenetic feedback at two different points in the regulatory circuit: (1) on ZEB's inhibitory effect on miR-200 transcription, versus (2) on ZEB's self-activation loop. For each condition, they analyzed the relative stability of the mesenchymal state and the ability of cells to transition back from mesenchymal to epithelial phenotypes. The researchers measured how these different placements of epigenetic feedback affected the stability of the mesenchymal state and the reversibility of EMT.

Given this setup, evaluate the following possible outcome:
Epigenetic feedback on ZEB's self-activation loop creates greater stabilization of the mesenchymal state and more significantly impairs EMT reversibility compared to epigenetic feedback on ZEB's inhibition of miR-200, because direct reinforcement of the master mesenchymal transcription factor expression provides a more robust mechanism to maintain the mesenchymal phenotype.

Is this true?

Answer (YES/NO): NO